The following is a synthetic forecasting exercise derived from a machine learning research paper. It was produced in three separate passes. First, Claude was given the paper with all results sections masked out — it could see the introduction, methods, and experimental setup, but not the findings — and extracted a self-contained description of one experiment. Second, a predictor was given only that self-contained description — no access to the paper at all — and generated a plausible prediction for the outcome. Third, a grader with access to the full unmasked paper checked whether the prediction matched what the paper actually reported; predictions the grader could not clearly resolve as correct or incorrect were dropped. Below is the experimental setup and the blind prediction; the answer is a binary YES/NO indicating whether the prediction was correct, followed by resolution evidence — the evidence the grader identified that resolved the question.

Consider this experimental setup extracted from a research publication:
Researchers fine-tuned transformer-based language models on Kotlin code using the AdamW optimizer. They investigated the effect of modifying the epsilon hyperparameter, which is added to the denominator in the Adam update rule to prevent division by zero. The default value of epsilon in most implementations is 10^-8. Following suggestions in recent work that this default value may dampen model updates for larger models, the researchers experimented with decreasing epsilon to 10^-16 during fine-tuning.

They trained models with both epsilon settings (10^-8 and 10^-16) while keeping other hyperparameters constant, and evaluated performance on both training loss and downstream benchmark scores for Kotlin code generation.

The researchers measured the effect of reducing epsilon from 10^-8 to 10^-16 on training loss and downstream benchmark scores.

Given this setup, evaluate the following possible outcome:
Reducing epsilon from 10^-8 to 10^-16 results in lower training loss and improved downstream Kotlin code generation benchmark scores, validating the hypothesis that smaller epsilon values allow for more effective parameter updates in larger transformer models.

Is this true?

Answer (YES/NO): YES